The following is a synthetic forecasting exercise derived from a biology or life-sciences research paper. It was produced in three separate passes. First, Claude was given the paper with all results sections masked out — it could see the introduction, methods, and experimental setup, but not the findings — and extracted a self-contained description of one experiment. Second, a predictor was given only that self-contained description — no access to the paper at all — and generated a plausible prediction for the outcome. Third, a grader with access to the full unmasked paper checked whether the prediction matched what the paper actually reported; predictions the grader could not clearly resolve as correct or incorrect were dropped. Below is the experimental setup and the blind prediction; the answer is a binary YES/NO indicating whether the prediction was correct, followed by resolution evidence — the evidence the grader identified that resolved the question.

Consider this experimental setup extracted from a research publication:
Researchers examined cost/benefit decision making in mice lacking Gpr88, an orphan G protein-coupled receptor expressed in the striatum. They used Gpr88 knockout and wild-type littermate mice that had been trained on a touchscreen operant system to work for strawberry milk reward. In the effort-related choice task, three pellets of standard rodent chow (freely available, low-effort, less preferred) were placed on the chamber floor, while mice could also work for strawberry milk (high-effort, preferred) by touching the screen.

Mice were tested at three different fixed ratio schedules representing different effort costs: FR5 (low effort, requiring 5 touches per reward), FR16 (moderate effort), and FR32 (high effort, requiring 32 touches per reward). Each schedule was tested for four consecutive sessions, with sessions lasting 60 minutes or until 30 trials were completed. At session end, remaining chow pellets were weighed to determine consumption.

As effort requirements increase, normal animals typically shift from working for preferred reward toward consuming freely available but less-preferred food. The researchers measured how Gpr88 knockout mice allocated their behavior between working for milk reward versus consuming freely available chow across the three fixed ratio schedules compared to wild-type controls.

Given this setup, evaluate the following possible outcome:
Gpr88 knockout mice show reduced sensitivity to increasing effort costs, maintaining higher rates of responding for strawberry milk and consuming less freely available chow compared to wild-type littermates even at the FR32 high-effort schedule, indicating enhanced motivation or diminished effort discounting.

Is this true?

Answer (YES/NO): NO